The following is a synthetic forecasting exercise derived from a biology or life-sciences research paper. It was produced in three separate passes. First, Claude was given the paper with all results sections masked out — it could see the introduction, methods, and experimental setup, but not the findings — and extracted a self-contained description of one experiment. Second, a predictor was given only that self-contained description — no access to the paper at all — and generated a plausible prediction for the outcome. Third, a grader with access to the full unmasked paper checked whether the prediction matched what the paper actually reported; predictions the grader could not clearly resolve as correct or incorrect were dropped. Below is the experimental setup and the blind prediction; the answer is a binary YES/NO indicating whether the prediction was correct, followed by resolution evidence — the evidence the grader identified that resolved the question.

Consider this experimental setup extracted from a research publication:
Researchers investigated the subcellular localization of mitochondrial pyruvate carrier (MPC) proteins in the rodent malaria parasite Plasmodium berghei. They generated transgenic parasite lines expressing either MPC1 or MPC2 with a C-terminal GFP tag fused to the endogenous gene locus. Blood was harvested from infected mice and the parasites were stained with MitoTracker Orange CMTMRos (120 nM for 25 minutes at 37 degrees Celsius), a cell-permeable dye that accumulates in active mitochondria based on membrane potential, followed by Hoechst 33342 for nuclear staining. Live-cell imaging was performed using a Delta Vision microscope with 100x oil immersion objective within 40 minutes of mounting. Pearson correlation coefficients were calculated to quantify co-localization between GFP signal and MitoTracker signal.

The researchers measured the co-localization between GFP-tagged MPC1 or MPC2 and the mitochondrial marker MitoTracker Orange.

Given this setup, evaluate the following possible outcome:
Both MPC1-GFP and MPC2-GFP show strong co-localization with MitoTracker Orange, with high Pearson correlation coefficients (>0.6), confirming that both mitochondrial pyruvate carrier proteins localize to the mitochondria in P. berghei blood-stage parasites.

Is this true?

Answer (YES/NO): YES